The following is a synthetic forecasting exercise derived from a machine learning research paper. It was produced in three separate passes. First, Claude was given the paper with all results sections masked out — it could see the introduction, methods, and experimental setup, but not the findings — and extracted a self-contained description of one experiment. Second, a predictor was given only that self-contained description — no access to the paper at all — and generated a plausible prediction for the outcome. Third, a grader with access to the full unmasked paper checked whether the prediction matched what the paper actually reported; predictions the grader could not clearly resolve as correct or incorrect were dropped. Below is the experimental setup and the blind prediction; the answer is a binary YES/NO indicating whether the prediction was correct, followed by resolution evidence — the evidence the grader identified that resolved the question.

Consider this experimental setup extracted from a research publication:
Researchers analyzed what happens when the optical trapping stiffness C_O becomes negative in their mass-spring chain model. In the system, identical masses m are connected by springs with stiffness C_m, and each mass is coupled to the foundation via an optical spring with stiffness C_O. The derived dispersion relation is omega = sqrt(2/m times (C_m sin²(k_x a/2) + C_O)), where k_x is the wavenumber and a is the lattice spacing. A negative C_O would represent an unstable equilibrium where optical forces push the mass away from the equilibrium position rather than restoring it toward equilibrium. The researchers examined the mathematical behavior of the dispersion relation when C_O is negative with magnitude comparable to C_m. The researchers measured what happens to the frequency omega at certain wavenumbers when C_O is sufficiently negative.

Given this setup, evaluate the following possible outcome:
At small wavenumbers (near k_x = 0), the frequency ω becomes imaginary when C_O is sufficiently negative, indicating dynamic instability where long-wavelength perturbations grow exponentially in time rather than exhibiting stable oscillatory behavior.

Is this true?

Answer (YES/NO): NO